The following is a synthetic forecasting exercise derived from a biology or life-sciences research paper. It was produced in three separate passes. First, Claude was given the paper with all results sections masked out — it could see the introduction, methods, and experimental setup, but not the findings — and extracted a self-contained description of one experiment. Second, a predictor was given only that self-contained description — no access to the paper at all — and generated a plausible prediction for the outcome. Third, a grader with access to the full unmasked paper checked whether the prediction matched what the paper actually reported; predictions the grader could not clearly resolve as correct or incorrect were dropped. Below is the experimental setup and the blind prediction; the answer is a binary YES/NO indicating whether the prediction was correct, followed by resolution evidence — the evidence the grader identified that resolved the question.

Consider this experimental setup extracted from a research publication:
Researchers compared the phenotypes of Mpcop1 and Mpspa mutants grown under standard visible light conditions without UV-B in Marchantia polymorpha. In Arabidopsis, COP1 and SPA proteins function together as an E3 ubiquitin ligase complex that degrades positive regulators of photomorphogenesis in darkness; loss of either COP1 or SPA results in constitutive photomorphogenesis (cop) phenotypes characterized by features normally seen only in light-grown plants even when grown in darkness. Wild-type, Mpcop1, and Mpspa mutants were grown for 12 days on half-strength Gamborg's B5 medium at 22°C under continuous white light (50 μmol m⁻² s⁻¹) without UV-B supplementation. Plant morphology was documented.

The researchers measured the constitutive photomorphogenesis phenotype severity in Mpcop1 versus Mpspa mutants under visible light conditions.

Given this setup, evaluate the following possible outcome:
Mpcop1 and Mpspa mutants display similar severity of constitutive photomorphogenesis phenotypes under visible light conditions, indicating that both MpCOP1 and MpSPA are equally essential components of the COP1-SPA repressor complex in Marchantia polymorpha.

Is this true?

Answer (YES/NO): NO